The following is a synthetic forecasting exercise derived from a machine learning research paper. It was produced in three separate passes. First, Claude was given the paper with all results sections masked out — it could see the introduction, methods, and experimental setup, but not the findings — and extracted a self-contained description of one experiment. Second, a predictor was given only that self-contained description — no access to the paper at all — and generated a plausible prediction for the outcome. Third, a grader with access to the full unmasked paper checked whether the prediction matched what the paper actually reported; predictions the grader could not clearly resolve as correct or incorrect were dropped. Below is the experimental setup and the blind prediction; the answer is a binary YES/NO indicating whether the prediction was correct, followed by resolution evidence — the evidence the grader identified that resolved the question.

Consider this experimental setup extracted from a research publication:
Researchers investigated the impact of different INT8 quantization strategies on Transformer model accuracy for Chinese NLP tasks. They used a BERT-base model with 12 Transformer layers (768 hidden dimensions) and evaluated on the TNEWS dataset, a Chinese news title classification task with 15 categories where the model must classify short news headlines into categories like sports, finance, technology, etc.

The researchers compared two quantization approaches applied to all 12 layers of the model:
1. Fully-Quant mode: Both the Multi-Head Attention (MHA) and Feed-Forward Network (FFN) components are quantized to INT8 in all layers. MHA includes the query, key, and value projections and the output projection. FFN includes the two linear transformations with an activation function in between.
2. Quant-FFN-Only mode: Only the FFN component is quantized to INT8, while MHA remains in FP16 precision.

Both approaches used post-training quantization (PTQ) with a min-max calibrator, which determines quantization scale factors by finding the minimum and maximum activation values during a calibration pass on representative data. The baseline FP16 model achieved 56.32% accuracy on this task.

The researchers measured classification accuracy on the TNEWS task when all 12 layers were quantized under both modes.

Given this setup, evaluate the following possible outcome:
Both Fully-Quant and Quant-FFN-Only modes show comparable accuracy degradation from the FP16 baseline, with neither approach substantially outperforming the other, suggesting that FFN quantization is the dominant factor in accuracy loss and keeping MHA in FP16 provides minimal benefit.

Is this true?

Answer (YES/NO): NO